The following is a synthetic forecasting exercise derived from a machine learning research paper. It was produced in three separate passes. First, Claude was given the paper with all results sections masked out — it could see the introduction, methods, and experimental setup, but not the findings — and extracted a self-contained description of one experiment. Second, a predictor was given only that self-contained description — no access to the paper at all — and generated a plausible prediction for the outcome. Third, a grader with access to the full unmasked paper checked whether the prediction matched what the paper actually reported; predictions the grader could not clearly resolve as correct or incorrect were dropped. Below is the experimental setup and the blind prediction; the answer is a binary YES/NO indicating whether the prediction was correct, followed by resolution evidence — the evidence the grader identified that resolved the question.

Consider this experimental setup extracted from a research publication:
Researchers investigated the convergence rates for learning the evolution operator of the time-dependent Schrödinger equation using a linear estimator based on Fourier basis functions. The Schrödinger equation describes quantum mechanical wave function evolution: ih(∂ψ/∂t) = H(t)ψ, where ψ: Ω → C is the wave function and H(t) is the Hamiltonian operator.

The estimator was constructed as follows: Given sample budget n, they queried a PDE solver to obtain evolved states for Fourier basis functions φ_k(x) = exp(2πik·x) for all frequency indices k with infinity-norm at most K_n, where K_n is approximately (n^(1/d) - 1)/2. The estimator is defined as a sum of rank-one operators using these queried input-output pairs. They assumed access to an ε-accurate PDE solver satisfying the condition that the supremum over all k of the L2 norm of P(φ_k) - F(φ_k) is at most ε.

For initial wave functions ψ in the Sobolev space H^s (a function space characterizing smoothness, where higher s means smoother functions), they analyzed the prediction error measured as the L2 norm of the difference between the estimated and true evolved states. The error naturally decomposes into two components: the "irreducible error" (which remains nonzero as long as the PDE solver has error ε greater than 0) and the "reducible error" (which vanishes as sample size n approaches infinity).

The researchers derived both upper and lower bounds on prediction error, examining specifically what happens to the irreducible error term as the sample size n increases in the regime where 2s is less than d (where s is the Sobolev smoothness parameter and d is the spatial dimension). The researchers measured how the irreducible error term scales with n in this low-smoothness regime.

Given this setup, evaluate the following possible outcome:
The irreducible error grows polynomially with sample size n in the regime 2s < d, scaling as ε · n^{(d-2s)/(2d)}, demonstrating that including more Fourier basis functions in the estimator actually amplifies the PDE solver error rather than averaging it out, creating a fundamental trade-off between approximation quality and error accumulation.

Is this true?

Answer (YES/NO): YES